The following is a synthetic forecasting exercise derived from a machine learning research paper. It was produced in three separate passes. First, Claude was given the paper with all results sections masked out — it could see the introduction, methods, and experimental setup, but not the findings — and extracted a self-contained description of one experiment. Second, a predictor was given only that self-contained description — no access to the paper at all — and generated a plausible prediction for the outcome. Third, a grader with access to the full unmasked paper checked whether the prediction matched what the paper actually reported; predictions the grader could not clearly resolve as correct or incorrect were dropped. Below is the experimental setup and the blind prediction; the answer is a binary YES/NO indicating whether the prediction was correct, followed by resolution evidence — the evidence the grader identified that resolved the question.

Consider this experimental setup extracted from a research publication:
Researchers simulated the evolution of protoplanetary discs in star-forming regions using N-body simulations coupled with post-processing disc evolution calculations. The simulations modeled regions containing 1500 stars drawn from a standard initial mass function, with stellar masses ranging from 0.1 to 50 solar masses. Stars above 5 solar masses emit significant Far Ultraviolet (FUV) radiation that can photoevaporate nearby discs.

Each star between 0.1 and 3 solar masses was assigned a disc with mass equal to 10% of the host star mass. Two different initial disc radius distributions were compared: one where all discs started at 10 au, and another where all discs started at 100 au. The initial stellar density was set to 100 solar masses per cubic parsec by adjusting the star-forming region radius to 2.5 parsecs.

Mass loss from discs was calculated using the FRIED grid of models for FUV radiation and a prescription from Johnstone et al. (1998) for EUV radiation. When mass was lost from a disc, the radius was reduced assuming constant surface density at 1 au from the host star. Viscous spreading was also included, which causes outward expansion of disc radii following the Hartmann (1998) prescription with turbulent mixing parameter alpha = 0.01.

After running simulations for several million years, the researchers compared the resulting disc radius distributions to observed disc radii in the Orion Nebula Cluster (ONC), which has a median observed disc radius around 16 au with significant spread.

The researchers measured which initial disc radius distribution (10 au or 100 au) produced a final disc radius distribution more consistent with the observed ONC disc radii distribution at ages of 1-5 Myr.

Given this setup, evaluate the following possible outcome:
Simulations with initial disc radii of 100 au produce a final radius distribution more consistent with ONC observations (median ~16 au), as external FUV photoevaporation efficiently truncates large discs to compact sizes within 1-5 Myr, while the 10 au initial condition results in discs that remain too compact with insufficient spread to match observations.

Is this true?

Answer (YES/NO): YES